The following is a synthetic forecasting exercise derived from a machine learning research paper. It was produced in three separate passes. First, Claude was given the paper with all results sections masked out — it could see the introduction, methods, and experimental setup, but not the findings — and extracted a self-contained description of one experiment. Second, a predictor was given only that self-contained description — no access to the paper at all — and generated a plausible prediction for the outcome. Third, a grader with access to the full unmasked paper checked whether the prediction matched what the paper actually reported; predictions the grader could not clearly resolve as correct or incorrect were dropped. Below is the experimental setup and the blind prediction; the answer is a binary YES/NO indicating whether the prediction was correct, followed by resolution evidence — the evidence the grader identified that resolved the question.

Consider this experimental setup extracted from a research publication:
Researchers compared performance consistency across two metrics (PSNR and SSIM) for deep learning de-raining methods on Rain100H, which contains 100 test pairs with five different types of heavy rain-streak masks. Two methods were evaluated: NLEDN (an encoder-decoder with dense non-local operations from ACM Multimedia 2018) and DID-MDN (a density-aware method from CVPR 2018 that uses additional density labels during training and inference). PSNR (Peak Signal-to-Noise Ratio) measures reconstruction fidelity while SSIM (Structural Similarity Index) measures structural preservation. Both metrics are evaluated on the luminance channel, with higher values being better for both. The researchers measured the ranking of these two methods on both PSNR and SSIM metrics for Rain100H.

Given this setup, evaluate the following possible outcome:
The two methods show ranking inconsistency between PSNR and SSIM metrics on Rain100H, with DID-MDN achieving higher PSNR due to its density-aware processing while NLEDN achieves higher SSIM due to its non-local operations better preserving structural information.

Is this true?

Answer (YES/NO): NO